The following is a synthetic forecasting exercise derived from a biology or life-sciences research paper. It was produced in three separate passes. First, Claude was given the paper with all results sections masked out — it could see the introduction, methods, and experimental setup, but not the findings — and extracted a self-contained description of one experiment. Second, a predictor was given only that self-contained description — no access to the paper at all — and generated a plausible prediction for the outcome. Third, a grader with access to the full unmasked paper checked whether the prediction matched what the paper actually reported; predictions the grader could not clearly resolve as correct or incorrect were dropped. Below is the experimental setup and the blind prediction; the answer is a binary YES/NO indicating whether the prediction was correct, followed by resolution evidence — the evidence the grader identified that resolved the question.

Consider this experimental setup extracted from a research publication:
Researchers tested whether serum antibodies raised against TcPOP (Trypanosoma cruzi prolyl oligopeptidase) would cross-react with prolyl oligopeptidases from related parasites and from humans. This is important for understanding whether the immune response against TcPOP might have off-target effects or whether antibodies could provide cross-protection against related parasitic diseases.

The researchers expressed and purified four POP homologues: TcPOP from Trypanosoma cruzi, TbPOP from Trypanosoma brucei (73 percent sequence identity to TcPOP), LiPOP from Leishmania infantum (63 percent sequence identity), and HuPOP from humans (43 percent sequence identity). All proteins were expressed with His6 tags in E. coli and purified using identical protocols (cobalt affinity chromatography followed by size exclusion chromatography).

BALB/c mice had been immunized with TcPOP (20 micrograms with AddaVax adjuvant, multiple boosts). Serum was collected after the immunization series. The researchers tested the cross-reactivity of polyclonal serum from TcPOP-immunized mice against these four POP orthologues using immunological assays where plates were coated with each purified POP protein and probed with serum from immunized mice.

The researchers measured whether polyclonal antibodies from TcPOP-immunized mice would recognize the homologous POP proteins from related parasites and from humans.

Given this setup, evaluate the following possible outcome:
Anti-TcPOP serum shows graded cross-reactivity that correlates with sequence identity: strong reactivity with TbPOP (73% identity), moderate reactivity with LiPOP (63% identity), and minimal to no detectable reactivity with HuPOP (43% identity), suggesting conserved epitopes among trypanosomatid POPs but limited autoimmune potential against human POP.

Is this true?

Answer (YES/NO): NO